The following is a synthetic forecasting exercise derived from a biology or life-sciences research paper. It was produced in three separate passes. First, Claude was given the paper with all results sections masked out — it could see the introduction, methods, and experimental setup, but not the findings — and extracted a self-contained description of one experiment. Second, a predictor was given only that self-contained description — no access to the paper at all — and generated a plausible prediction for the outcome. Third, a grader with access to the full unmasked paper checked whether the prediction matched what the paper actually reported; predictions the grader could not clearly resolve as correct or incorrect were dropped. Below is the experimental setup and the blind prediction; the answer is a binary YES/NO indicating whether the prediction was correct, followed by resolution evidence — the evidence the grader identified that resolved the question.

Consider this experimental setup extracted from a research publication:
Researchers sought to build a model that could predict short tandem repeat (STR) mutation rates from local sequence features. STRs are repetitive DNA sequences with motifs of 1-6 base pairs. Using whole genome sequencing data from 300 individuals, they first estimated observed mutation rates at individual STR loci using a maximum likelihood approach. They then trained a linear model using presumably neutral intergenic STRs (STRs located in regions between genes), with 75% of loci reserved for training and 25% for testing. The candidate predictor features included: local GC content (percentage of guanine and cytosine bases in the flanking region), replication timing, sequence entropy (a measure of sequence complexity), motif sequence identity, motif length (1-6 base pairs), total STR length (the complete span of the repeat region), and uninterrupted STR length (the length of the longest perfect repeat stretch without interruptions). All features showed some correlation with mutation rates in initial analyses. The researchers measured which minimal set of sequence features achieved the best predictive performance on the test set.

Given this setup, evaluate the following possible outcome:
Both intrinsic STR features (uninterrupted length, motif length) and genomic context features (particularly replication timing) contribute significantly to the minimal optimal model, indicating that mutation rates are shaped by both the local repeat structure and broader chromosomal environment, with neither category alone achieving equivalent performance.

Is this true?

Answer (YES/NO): NO